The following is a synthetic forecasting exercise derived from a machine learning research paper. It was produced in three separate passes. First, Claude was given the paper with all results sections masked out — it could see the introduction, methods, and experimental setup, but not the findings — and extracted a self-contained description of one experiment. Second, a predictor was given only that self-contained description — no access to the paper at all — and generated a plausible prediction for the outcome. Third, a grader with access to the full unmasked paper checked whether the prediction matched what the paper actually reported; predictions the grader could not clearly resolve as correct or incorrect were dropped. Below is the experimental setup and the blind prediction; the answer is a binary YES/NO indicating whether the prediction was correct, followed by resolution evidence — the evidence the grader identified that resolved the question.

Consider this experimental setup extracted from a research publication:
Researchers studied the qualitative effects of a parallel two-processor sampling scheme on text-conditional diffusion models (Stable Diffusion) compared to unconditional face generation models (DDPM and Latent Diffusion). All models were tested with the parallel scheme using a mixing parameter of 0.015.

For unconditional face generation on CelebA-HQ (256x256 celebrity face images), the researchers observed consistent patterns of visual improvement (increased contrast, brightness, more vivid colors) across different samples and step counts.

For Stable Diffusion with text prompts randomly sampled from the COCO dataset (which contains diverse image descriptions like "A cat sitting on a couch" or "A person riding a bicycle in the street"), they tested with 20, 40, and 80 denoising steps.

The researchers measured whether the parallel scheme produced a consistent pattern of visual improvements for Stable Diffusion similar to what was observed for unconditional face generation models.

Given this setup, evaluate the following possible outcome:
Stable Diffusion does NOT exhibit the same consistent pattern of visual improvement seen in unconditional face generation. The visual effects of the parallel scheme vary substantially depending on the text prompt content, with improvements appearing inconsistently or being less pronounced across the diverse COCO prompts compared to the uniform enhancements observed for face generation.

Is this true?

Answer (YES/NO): YES